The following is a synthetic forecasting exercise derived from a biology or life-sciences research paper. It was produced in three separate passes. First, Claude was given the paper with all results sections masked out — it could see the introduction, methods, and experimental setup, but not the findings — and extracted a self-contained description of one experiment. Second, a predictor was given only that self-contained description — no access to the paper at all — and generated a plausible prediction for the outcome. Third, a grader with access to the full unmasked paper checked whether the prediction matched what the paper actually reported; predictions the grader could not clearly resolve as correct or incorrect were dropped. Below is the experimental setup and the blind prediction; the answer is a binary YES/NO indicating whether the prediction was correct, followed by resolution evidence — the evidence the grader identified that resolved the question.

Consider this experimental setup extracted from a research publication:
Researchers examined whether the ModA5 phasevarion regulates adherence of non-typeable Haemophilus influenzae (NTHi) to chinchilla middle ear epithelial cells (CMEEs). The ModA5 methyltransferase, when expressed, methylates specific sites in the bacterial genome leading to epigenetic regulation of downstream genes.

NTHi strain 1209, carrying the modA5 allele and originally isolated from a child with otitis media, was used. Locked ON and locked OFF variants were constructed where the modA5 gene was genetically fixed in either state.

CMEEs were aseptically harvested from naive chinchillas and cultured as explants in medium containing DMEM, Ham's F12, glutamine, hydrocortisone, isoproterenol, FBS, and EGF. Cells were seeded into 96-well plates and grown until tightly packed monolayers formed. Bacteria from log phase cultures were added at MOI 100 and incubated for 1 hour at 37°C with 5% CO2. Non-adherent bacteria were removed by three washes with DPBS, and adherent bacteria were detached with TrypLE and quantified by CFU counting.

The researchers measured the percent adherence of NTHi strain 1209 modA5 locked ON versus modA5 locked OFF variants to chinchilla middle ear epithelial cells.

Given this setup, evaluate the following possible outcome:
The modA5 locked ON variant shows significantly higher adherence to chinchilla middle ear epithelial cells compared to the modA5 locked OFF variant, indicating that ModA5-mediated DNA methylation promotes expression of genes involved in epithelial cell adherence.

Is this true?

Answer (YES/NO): NO